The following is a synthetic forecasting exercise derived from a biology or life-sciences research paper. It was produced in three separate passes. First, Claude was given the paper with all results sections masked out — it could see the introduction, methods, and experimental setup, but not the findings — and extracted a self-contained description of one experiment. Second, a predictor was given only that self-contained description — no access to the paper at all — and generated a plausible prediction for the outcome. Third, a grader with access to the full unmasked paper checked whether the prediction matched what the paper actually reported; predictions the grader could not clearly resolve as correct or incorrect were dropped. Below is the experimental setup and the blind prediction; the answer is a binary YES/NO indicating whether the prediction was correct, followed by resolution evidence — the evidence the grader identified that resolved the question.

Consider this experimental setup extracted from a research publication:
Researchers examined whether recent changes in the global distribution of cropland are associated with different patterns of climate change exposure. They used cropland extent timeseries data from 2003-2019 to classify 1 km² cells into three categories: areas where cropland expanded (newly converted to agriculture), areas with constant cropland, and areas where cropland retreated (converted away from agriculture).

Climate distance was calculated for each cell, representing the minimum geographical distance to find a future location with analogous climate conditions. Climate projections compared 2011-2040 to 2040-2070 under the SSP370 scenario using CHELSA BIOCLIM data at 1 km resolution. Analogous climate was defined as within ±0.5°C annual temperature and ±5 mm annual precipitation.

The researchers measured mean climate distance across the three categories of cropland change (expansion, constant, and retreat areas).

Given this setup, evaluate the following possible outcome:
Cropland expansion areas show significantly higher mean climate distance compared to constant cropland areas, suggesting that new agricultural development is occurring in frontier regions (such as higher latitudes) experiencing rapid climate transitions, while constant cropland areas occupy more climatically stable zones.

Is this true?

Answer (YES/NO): NO